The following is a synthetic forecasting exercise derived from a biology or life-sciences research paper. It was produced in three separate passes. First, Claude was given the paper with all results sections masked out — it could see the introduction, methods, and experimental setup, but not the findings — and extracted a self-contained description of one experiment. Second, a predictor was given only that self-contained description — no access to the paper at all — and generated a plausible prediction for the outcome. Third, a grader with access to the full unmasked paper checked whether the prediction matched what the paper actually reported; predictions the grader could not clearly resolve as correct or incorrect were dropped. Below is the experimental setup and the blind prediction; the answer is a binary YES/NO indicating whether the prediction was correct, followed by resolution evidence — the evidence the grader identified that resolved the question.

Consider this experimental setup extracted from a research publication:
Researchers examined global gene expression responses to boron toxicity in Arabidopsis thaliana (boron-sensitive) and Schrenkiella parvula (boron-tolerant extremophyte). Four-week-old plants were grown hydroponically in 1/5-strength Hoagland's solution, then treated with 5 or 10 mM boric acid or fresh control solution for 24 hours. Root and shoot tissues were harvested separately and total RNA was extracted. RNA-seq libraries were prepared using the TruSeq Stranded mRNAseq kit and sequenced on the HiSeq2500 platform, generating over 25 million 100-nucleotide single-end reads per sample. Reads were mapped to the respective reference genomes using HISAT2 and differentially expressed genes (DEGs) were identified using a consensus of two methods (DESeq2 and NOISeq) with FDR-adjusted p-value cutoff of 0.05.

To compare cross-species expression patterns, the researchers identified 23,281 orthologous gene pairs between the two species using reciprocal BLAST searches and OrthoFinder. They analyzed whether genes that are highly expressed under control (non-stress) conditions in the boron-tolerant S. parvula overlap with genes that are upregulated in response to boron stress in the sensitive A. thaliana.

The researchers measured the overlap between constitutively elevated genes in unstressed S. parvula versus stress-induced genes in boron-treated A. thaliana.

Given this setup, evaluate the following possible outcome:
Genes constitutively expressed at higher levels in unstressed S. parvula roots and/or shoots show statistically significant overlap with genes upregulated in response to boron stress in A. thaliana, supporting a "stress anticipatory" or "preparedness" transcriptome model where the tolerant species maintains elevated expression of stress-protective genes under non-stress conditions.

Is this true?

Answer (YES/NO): YES